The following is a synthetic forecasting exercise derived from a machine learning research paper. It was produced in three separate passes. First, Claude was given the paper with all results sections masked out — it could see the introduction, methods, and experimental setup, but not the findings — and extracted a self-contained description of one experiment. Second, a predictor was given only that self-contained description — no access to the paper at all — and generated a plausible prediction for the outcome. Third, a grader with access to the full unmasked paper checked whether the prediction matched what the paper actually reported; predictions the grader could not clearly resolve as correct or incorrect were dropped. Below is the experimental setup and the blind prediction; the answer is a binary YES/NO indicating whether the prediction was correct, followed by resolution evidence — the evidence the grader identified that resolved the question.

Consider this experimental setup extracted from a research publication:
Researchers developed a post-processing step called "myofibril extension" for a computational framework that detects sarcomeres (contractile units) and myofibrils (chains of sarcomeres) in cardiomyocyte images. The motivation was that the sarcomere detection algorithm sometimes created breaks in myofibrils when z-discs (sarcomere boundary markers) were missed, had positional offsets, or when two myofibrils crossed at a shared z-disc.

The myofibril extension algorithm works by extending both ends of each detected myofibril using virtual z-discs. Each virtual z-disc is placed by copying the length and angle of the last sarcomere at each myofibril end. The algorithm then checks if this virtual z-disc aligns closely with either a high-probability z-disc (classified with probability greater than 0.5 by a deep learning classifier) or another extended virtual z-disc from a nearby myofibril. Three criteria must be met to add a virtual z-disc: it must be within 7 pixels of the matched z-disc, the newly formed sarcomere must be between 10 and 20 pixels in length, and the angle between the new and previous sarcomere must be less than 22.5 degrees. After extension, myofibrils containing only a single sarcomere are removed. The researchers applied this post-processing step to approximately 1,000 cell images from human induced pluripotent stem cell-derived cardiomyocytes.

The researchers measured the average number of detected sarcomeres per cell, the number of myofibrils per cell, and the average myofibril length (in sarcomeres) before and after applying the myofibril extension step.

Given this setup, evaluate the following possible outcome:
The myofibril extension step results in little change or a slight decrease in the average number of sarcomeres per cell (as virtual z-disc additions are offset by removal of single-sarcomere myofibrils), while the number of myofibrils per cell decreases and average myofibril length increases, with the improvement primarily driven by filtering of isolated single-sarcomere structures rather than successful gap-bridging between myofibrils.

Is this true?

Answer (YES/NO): NO